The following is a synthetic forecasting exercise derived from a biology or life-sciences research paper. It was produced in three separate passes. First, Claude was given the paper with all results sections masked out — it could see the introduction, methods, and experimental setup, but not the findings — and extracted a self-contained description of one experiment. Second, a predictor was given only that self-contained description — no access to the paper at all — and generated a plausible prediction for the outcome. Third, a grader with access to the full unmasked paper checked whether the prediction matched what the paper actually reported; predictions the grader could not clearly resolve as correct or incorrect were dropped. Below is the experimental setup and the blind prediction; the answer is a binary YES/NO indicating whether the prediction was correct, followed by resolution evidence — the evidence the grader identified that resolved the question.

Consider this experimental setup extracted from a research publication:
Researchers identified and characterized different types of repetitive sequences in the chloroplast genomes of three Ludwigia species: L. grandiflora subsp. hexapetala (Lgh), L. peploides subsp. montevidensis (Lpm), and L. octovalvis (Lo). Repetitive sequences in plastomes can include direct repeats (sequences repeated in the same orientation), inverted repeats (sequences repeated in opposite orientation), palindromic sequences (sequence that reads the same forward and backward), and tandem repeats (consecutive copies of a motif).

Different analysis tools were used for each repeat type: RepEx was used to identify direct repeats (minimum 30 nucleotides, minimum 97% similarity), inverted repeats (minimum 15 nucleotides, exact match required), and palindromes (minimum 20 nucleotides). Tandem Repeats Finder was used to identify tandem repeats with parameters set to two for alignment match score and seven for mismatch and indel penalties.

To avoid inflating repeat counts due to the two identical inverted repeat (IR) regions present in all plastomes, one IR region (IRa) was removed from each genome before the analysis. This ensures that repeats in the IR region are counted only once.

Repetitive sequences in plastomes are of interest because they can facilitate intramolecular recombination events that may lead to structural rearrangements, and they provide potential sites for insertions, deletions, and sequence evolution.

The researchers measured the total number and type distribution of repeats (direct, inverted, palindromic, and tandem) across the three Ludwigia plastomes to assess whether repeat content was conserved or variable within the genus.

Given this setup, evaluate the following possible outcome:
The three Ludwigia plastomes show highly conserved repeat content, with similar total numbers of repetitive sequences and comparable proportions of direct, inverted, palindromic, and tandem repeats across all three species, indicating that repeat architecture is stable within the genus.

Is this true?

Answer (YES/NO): NO